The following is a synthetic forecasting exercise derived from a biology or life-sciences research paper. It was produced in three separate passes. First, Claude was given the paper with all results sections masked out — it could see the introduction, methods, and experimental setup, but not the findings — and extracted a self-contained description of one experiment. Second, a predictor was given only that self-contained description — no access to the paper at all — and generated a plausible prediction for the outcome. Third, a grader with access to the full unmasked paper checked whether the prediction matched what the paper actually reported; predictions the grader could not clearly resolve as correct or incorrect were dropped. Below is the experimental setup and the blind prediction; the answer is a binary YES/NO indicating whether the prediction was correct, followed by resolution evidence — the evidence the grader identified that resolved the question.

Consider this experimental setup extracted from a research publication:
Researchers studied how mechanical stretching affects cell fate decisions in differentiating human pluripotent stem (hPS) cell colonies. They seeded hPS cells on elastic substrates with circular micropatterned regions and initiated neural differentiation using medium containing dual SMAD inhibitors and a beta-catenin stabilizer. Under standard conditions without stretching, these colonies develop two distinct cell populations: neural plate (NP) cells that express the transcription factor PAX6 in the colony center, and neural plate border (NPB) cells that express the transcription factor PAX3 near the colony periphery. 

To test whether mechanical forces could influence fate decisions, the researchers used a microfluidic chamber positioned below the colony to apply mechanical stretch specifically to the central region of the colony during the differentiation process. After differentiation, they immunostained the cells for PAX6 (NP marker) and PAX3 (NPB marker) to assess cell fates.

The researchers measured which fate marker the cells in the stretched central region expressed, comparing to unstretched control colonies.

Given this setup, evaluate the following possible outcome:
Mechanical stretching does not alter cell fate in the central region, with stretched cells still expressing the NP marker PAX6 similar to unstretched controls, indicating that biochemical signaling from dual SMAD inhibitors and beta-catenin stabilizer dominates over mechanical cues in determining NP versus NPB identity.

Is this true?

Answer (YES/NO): NO